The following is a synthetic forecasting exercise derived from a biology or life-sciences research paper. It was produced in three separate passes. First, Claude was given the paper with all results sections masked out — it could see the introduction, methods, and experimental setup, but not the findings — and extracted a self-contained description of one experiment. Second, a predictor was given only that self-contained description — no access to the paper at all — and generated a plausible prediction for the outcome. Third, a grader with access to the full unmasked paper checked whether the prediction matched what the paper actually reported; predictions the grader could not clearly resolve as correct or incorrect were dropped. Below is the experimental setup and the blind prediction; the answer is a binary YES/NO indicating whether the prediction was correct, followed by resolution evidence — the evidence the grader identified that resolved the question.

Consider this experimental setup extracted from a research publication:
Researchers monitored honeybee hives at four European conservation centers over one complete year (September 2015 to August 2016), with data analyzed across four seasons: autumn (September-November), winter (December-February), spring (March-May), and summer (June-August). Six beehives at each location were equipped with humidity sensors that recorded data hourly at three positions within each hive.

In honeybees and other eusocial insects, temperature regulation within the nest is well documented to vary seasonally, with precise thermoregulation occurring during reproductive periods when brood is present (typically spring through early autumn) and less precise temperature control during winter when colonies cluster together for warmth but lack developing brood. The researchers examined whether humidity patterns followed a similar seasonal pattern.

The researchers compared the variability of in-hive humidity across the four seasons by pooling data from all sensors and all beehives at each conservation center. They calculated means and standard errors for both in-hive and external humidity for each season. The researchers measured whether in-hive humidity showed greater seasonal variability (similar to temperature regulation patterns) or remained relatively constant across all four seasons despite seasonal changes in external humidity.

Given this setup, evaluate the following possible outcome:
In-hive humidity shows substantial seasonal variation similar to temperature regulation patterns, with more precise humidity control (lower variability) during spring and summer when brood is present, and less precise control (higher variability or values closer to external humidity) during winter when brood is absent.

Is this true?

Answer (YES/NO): NO